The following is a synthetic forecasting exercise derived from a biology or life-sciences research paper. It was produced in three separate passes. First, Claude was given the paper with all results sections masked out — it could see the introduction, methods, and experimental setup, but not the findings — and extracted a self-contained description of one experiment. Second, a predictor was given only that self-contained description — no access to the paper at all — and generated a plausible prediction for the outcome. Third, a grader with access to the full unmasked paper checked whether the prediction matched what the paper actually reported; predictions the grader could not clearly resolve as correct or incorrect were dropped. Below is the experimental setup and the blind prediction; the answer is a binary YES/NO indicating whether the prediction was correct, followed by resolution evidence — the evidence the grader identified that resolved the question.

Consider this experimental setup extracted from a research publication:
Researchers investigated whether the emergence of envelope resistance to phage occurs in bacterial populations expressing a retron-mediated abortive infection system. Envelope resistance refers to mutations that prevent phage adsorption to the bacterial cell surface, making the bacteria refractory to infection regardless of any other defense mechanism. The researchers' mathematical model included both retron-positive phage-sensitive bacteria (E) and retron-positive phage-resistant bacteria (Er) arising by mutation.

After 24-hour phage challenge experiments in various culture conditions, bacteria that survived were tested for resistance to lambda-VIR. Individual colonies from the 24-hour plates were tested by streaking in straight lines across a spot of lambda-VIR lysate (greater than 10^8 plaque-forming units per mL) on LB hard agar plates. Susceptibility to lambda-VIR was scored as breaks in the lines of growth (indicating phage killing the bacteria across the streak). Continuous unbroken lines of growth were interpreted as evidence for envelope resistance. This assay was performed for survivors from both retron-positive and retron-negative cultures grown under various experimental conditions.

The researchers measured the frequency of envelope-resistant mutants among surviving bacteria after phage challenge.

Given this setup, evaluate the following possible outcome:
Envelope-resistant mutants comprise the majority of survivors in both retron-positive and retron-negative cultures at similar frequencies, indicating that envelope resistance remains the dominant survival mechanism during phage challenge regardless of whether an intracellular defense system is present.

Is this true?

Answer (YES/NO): YES